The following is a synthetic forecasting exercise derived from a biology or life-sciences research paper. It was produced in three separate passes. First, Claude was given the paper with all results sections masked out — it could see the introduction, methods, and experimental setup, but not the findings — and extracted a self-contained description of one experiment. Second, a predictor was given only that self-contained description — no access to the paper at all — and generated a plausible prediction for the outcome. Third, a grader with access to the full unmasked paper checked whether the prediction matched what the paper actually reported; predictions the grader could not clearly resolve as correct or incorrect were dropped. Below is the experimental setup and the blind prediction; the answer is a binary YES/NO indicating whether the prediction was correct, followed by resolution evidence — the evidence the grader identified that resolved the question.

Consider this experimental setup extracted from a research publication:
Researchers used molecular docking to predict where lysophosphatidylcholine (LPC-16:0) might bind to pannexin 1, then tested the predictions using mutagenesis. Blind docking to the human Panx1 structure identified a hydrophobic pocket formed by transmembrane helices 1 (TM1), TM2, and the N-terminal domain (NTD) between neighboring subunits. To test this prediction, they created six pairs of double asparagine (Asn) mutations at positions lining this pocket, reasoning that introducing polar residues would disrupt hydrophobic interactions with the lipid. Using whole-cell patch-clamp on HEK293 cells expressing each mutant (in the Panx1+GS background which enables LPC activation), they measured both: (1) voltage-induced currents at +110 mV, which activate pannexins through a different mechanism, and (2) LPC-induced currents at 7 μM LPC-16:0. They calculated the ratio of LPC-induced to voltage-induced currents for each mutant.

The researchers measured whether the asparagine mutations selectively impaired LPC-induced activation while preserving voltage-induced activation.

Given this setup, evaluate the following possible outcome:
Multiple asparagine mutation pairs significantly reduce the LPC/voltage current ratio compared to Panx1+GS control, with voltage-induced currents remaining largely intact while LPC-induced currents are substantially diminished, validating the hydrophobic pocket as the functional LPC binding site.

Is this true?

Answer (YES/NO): YES